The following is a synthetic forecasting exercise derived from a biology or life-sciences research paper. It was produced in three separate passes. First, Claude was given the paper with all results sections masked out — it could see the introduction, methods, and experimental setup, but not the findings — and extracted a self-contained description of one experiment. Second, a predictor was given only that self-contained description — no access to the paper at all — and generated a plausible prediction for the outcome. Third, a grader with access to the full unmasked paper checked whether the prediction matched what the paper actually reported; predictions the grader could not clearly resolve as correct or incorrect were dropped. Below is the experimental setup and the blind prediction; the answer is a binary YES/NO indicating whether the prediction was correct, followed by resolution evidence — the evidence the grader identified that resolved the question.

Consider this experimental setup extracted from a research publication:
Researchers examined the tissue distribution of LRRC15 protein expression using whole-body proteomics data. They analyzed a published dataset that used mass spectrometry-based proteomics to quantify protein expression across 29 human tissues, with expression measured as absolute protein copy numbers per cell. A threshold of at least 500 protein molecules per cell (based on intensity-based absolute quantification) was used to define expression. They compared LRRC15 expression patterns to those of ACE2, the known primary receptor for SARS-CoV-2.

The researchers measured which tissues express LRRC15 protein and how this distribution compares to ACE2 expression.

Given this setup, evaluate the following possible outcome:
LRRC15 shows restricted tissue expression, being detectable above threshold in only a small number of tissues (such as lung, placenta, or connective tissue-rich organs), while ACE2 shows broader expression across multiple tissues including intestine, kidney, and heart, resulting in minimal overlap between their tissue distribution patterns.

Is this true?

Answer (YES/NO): NO